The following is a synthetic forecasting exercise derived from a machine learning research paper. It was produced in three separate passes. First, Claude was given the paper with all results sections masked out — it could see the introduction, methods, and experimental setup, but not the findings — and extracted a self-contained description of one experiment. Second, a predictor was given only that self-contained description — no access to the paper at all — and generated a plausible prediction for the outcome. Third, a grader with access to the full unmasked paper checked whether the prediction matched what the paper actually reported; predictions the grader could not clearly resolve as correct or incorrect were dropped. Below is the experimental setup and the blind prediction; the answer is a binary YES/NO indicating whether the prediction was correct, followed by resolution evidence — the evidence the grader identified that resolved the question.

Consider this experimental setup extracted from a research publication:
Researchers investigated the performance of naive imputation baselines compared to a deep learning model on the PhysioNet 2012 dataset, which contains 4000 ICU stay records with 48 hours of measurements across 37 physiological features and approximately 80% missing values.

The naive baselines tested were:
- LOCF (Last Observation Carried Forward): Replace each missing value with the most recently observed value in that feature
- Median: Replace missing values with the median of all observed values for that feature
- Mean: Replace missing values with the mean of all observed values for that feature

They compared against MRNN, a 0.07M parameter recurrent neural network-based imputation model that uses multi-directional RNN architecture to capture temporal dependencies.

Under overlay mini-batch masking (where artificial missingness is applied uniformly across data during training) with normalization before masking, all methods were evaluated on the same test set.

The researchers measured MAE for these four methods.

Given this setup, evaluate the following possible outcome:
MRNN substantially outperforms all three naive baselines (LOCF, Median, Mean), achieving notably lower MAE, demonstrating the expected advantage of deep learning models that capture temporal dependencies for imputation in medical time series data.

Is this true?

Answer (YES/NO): NO